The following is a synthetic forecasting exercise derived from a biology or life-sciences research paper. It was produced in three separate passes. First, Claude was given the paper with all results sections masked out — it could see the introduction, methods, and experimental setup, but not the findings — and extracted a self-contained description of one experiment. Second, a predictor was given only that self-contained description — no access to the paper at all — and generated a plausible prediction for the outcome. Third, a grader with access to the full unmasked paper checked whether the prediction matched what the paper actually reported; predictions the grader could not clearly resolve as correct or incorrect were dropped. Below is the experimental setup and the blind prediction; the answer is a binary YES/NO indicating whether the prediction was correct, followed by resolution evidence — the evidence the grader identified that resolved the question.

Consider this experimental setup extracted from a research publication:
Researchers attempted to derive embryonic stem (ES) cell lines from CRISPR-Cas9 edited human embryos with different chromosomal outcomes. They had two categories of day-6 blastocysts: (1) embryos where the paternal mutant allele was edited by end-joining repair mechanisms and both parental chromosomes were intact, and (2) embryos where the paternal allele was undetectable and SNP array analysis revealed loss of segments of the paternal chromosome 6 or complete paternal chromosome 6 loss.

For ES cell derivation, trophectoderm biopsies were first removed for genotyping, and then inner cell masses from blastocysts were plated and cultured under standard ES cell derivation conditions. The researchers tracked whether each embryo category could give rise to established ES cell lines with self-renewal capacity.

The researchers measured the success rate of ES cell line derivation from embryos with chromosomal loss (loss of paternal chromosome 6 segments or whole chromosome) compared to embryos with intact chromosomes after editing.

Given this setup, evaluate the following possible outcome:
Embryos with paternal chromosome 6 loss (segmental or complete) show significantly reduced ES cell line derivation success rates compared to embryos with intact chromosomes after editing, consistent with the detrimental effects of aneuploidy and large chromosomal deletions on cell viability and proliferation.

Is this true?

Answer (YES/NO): YES